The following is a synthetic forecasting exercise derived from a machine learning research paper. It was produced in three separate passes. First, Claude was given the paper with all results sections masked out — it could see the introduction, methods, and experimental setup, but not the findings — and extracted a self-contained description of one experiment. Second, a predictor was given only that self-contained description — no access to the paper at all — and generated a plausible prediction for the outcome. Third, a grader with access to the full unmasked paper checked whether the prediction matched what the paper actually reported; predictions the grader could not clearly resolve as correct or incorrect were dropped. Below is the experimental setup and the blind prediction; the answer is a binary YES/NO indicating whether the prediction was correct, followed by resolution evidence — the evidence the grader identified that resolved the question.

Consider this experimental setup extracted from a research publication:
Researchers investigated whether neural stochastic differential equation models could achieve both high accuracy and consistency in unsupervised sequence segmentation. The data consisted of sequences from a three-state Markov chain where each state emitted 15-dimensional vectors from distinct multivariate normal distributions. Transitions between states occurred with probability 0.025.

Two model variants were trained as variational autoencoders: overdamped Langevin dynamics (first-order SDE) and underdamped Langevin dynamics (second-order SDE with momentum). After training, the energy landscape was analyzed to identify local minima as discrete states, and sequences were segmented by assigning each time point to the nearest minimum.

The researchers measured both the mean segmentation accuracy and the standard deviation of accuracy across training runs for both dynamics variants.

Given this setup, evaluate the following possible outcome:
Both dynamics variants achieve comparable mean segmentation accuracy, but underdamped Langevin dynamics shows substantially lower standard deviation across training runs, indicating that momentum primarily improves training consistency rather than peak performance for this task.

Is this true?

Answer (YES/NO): NO